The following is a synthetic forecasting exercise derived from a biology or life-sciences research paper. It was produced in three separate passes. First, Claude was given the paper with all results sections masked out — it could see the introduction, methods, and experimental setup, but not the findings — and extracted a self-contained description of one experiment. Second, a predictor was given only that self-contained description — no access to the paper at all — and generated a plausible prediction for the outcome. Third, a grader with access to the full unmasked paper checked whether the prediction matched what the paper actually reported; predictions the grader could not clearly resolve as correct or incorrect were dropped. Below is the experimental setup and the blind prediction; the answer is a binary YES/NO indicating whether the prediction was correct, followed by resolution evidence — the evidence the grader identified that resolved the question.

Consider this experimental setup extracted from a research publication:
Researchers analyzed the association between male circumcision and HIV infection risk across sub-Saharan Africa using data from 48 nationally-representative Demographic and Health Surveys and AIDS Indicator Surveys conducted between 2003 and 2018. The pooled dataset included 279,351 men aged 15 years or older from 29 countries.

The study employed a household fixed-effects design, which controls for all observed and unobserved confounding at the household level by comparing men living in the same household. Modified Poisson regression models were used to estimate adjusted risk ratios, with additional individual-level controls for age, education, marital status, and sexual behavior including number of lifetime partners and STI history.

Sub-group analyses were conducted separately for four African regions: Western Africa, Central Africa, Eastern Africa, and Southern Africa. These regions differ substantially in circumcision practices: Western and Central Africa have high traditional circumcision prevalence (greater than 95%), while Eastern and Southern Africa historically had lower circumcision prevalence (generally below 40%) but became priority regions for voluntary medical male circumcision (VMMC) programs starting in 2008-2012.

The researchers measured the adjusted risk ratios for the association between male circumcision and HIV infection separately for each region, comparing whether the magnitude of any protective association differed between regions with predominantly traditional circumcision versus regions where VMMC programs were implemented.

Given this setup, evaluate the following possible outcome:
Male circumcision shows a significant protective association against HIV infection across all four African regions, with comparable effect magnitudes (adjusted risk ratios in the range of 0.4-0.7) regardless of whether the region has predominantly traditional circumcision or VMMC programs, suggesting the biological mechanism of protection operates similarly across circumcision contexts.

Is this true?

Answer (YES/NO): NO